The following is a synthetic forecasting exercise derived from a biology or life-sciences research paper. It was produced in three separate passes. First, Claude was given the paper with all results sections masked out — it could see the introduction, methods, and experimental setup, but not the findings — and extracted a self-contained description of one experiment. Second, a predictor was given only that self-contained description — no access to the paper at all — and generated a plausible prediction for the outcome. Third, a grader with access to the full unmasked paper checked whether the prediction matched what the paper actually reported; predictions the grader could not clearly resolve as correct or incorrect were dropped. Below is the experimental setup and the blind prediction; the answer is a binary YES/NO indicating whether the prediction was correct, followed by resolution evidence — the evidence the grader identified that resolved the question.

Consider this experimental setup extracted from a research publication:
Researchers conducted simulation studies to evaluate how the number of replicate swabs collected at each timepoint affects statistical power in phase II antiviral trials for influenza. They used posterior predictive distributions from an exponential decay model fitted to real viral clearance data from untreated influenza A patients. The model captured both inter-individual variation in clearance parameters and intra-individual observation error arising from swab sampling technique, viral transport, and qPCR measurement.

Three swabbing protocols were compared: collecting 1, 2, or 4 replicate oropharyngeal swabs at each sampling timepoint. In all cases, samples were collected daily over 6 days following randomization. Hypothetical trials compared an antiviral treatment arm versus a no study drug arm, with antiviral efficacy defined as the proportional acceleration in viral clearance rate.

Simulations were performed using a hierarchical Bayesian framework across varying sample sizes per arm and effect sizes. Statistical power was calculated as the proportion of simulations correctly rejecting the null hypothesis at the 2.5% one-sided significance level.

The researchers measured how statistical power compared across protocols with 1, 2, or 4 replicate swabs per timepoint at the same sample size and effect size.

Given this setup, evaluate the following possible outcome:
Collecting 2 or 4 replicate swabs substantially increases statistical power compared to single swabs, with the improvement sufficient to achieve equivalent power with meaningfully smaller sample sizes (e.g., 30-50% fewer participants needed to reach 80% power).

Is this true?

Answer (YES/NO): NO